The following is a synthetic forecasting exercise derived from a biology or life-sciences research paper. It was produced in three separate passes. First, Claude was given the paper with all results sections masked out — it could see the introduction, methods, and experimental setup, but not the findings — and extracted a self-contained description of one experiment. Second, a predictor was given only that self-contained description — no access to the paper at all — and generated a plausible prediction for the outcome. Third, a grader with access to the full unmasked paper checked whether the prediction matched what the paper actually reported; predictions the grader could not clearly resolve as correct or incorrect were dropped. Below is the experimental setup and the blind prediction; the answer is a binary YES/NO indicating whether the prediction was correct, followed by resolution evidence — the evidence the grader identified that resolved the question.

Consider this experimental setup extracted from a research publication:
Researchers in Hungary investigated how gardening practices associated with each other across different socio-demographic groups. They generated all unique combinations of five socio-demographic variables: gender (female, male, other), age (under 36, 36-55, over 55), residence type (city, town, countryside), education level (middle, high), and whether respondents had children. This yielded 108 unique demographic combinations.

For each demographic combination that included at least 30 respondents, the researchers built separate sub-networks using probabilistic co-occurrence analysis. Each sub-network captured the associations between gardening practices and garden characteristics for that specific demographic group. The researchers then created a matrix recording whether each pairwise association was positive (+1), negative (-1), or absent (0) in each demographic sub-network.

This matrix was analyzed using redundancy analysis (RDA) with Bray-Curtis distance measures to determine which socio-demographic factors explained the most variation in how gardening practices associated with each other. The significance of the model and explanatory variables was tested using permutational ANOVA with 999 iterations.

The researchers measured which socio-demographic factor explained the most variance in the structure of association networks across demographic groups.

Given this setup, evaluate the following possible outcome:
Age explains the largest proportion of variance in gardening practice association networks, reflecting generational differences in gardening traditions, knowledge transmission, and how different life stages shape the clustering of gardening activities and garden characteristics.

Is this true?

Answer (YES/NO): NO